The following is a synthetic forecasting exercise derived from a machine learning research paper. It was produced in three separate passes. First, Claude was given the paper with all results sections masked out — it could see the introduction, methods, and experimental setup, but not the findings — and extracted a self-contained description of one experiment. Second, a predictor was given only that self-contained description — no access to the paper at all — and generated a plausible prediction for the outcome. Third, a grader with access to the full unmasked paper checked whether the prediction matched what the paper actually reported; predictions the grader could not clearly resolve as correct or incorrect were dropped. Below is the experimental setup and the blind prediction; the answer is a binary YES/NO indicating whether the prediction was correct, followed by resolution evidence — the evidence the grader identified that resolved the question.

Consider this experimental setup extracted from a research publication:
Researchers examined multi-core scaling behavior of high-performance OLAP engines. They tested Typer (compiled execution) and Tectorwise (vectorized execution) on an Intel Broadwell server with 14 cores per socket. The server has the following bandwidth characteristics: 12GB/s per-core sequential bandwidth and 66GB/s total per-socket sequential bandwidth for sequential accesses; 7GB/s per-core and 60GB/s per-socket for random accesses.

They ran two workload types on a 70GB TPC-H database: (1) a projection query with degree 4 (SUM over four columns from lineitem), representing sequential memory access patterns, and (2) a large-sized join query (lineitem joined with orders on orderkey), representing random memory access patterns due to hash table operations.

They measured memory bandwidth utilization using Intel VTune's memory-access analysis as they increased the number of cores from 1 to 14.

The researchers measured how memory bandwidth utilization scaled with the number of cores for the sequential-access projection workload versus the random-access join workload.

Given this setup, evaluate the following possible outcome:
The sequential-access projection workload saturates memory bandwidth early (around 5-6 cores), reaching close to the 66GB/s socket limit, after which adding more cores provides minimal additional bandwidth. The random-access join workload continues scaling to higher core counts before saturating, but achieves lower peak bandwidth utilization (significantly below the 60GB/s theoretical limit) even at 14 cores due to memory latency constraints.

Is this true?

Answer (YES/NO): NO